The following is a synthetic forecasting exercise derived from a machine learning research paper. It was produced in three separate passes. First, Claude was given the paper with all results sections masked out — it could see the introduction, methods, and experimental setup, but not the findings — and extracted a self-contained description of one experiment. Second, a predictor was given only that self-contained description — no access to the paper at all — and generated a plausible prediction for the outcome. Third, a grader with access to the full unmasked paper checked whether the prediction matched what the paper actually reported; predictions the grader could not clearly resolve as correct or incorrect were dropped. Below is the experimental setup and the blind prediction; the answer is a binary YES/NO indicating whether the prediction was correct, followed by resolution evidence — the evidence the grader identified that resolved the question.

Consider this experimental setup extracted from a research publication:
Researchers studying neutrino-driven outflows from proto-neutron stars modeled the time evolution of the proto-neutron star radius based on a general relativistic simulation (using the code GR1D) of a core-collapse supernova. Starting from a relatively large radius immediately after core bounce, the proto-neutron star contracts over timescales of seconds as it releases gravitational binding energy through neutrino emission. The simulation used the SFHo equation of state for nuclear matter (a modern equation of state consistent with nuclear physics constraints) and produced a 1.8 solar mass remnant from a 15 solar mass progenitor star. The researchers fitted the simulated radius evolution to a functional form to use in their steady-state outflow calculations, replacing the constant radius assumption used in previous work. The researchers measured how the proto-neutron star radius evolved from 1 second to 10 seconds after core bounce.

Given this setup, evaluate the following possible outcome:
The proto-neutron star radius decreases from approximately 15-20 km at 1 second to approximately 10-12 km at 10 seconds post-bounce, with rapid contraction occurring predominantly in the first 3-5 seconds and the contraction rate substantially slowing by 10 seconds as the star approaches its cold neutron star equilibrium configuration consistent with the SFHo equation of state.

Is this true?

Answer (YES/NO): NO